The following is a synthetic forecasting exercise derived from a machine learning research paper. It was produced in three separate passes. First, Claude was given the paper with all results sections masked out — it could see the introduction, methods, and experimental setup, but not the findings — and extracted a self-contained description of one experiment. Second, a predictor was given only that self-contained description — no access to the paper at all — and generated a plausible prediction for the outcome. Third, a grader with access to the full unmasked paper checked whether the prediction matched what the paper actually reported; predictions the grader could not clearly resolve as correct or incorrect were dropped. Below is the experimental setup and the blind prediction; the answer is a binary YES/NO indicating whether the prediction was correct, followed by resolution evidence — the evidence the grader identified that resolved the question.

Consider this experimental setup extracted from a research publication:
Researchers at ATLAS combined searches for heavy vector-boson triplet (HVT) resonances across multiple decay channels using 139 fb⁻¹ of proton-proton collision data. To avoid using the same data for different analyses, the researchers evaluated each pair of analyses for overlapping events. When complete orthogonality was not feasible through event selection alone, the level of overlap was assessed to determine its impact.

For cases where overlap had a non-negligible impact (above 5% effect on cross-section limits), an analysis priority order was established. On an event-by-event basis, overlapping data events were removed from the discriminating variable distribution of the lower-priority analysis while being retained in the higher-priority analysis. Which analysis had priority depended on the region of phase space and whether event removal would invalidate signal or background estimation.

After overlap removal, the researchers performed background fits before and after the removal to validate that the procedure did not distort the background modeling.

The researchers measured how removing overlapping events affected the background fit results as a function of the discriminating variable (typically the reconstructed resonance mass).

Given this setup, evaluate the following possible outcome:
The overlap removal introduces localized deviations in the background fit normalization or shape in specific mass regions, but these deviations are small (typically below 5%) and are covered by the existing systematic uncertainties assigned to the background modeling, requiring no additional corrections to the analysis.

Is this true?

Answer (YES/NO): NO